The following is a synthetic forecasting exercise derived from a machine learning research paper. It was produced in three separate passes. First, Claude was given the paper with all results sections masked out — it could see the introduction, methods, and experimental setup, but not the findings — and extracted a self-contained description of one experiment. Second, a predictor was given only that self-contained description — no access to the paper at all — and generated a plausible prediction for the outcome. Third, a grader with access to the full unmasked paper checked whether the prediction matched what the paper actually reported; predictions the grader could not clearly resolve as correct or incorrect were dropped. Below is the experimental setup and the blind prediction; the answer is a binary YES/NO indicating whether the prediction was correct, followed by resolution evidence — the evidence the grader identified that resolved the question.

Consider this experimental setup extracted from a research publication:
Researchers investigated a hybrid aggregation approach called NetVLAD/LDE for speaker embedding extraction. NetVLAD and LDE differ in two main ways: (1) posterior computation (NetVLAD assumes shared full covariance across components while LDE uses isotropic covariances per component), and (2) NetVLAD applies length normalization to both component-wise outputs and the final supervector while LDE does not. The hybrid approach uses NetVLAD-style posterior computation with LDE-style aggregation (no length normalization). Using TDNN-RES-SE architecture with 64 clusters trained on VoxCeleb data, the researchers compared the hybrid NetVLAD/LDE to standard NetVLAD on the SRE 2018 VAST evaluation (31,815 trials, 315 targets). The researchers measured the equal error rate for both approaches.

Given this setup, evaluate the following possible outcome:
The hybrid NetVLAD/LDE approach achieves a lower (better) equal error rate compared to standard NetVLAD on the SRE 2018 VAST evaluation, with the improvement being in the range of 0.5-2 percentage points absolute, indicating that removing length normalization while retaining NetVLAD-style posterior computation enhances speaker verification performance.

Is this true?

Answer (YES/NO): NO